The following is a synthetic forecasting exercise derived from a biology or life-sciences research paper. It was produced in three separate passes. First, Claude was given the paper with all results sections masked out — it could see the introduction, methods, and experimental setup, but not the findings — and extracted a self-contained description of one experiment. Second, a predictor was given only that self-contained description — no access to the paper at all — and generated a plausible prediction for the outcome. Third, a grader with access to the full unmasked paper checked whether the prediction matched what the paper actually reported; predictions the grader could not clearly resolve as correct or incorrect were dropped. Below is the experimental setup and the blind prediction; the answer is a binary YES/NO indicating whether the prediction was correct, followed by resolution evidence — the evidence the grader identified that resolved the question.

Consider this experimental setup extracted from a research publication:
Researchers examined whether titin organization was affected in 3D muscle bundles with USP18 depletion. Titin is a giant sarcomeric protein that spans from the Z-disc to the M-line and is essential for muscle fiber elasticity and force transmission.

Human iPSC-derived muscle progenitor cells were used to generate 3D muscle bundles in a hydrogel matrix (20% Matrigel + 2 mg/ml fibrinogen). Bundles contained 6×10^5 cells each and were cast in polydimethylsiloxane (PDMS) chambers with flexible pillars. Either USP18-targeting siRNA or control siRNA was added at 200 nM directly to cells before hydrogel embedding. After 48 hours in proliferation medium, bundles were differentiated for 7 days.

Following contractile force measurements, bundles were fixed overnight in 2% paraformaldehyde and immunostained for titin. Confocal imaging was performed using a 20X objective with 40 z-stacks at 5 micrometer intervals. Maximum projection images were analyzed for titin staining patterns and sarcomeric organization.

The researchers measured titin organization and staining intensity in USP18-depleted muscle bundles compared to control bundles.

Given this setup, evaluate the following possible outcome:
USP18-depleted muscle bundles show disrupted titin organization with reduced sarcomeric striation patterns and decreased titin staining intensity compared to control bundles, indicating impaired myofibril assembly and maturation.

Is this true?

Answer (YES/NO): YES